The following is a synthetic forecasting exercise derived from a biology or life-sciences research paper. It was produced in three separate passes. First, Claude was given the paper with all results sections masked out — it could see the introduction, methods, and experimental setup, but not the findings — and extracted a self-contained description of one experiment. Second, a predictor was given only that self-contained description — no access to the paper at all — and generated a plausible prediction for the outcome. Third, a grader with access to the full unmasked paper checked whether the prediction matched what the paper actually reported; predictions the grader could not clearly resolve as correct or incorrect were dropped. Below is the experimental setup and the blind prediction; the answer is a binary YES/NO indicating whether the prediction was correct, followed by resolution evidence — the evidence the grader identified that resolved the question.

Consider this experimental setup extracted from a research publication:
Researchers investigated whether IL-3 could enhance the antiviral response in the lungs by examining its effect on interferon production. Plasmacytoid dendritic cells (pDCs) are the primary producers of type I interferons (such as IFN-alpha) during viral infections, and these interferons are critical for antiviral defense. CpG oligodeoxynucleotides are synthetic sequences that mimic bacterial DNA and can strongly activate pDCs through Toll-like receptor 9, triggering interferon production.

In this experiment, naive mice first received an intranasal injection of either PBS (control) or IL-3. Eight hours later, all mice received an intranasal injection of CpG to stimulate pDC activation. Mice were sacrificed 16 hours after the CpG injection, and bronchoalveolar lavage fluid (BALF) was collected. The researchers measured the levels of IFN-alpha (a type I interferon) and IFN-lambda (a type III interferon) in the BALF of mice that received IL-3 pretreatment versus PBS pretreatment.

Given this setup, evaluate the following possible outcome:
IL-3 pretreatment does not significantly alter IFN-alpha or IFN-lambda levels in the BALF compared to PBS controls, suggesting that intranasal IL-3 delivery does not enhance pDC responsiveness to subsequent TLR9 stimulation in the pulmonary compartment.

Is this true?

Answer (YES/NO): NO